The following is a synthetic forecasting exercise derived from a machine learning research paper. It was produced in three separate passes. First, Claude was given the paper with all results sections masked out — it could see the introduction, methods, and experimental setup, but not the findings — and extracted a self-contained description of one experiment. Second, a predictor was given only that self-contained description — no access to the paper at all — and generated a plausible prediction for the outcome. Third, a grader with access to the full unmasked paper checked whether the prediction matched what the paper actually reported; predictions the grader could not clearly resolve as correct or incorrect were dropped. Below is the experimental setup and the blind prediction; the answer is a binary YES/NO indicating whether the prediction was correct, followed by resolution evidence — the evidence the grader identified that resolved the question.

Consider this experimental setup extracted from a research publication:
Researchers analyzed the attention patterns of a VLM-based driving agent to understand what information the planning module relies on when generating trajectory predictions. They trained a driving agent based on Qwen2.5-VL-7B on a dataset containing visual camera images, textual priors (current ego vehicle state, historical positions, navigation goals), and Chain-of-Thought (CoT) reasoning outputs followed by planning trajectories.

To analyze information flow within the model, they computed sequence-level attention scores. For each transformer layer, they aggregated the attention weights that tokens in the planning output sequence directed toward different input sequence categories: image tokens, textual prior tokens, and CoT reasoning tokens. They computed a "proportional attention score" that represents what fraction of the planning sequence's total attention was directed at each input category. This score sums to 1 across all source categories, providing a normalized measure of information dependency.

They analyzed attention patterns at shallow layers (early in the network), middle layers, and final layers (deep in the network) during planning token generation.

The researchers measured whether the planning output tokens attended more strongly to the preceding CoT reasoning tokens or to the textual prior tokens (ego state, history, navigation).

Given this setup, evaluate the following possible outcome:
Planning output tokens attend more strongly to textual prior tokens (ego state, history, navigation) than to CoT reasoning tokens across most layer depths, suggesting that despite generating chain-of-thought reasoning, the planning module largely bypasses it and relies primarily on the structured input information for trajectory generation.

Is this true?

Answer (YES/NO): NO